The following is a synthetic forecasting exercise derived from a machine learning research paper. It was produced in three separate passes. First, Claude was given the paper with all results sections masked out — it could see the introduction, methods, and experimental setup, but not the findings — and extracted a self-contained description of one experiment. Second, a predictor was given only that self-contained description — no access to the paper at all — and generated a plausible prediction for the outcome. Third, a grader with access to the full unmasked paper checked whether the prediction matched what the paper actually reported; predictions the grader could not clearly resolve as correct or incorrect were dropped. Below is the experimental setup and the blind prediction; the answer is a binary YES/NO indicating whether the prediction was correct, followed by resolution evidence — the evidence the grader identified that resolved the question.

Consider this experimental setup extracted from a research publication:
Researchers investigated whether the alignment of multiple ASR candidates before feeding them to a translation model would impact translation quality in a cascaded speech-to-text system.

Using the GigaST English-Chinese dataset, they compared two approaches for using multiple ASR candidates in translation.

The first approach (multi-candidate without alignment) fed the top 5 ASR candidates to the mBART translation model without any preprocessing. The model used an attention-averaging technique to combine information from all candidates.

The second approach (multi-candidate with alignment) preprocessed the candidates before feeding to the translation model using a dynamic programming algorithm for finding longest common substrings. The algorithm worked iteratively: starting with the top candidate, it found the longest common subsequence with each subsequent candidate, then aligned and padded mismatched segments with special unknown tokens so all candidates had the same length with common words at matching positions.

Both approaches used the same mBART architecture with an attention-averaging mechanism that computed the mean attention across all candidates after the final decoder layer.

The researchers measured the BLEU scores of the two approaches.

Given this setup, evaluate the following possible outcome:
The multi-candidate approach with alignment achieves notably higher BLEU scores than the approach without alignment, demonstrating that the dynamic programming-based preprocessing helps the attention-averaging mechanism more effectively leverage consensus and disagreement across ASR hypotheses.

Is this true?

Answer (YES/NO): YES